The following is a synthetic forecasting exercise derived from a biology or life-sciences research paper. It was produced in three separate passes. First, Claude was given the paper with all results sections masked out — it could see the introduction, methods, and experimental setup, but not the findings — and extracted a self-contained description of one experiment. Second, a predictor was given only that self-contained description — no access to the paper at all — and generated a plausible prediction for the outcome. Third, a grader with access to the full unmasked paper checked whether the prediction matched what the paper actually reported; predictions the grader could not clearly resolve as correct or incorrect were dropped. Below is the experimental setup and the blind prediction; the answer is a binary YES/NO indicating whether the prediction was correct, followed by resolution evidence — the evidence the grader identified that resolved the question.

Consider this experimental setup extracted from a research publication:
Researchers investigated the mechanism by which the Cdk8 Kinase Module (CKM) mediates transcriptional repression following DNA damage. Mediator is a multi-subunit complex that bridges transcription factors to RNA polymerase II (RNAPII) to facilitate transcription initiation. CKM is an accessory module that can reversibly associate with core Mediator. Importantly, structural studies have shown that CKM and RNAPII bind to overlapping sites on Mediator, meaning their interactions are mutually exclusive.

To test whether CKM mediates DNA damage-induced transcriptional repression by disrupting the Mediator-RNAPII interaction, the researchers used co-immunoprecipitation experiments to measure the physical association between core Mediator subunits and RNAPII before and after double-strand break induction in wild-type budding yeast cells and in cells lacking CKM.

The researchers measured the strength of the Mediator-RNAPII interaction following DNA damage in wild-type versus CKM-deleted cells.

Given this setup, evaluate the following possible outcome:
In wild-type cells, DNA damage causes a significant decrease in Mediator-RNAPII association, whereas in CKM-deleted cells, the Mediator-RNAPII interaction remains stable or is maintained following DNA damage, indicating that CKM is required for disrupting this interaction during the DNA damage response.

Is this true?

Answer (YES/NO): YES